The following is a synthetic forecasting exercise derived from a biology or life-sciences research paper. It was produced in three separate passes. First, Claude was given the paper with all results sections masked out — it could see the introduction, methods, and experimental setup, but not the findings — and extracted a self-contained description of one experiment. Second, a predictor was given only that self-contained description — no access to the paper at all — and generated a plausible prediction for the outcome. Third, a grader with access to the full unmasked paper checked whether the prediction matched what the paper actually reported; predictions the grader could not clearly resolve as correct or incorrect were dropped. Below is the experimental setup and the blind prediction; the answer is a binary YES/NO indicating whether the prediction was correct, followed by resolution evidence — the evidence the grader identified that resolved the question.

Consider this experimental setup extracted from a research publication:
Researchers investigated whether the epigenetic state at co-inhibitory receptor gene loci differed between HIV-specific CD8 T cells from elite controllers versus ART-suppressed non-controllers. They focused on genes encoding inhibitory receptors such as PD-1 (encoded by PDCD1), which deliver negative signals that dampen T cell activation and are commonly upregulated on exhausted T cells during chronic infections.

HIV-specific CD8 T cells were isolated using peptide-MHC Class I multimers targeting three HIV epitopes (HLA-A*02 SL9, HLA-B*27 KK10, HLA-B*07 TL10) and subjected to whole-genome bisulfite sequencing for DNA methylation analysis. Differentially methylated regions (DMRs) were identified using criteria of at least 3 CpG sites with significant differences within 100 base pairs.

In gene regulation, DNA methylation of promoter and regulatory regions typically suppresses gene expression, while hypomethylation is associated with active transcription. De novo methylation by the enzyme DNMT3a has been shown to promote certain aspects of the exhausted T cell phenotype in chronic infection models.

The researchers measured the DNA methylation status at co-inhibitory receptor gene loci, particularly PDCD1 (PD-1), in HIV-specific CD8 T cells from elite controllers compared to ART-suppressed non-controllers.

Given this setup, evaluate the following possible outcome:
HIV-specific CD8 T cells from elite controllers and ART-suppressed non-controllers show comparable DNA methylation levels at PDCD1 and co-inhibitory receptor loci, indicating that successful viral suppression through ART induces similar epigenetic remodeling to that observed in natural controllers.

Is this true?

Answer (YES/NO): NO